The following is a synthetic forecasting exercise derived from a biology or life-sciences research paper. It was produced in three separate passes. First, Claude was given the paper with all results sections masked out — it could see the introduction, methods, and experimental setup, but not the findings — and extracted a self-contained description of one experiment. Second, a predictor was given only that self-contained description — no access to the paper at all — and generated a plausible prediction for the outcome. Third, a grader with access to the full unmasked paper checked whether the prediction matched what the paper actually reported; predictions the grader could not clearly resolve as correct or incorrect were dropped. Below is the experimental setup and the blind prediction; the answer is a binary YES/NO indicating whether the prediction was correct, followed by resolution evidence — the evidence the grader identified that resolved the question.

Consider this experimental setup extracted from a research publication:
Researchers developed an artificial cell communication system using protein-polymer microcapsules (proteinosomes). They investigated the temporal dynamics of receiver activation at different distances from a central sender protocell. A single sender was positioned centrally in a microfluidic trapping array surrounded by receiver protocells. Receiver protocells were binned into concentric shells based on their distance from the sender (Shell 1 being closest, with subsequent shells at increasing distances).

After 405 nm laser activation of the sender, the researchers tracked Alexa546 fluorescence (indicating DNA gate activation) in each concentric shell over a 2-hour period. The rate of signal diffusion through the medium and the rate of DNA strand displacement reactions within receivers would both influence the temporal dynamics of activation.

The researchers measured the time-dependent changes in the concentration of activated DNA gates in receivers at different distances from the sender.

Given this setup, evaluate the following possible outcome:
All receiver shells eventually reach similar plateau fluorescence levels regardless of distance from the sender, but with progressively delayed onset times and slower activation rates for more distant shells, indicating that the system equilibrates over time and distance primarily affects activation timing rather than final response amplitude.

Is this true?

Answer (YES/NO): NO